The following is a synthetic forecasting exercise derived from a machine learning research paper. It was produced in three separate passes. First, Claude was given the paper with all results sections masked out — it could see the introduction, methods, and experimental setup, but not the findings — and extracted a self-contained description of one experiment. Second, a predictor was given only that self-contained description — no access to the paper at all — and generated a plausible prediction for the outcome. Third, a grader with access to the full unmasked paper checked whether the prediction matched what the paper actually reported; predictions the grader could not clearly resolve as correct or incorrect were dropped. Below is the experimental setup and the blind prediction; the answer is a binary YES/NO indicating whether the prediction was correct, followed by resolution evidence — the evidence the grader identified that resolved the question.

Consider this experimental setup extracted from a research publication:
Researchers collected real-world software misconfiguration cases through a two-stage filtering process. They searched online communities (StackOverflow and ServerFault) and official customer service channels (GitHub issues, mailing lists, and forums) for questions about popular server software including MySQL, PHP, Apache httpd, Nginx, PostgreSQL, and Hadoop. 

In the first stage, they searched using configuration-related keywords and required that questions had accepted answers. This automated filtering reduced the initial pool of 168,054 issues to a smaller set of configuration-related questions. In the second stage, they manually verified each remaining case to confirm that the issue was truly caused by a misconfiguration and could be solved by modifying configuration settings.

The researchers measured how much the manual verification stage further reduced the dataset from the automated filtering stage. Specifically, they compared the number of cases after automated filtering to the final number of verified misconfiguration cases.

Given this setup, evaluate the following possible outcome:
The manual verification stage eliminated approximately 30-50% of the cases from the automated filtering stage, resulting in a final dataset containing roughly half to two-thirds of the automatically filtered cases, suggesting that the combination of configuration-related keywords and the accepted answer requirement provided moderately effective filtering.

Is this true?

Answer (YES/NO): NO